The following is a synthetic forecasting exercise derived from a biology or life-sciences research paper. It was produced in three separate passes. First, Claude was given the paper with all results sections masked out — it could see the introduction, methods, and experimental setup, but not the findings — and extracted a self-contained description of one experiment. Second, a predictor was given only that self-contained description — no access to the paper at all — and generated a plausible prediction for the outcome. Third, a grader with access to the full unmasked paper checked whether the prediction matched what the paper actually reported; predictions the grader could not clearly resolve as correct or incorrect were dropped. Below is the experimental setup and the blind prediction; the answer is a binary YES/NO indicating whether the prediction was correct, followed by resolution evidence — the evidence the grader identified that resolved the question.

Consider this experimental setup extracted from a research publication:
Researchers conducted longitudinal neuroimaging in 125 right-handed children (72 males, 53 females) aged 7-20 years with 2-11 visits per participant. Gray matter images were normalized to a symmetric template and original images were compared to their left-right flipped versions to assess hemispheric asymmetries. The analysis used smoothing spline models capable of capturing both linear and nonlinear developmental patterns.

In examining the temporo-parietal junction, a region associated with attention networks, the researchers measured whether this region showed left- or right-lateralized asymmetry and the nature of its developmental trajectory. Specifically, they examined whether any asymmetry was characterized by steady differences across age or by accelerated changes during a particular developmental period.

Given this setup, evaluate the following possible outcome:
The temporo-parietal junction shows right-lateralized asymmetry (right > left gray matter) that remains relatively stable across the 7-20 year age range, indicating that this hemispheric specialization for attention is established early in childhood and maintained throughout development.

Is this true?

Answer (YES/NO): NO